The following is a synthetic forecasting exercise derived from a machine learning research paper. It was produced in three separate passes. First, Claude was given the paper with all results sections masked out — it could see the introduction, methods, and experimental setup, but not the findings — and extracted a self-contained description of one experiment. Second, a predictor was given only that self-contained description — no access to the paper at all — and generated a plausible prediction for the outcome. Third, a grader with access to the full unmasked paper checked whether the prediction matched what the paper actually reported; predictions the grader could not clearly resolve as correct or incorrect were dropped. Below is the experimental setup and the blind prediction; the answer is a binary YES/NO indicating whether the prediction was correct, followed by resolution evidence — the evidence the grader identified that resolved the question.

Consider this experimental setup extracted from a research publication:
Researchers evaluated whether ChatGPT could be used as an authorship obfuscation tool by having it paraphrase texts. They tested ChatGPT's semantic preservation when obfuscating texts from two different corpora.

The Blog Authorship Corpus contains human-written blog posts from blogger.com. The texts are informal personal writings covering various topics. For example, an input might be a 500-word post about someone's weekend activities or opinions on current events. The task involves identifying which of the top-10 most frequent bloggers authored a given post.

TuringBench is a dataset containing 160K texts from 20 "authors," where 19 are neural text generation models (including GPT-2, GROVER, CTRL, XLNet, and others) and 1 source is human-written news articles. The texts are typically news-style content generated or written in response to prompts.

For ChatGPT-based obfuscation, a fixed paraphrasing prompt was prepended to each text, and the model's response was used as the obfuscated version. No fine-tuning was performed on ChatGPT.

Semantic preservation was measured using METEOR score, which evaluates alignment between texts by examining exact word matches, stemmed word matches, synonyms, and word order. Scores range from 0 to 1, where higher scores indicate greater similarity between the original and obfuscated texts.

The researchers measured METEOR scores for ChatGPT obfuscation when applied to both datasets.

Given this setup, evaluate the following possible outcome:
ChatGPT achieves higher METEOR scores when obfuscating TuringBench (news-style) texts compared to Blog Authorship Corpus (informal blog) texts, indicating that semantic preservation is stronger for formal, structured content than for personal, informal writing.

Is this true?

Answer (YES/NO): YES